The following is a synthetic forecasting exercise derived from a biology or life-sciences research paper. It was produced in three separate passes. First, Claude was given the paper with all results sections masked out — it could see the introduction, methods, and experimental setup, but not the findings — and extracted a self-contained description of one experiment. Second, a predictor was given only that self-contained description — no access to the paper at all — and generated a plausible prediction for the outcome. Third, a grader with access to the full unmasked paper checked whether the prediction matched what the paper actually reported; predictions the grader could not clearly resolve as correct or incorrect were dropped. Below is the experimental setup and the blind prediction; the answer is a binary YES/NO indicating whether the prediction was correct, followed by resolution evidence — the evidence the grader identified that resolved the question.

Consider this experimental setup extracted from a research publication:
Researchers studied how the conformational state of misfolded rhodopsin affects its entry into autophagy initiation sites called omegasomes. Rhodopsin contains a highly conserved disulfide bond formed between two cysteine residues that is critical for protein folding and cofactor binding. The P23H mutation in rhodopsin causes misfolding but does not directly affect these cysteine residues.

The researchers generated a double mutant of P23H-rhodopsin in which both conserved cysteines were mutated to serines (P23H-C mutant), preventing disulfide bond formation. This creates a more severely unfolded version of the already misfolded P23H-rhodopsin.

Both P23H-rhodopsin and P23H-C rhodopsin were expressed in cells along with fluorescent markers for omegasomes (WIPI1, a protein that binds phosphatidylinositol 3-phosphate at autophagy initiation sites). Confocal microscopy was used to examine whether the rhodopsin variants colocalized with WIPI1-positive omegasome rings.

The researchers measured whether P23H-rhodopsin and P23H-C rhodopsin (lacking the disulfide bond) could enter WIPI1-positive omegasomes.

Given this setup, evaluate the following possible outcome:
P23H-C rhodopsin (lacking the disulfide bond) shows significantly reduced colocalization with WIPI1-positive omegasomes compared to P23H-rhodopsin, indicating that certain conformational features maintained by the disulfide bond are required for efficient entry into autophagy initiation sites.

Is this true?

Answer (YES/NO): YES